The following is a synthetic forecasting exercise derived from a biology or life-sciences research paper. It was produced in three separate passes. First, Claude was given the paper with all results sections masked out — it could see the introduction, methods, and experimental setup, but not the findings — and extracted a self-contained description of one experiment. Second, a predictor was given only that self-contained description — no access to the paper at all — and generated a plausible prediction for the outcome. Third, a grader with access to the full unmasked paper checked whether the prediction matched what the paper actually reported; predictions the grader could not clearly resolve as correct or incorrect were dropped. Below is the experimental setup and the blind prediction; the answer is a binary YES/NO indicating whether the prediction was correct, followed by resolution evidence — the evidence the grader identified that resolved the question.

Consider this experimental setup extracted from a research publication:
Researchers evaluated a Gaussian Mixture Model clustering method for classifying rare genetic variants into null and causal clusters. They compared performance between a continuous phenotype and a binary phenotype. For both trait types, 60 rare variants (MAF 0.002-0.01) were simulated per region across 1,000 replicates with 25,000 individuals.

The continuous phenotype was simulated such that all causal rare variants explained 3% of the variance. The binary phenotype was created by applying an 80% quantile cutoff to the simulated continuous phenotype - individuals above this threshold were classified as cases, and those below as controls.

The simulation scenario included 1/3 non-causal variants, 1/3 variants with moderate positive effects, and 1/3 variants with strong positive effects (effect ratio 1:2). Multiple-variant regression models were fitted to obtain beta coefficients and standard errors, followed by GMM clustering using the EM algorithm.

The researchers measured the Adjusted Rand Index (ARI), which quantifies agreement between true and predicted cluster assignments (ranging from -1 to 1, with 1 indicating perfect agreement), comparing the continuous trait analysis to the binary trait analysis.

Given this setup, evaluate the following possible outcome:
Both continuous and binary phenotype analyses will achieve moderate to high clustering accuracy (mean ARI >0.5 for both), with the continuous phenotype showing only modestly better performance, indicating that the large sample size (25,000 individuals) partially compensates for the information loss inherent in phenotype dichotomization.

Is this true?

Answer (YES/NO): NO